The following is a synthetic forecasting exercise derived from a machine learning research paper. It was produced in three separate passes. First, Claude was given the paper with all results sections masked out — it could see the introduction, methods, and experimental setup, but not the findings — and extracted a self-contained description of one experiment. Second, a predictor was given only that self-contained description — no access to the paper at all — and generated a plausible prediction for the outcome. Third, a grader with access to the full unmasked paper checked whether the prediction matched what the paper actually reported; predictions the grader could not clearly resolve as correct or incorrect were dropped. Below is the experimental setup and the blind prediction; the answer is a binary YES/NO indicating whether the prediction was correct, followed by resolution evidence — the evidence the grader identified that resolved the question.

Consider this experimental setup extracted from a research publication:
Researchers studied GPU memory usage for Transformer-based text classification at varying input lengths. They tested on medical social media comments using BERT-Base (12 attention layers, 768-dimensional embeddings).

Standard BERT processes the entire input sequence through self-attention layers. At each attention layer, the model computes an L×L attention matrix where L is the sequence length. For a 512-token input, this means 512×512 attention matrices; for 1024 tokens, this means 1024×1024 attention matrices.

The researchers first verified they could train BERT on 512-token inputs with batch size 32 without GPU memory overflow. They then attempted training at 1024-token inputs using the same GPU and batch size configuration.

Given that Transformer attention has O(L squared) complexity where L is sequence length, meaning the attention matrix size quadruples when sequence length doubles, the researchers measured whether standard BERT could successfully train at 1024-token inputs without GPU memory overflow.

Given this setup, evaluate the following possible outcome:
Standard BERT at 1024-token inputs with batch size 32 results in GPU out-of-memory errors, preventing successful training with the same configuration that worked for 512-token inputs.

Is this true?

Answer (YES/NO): YES